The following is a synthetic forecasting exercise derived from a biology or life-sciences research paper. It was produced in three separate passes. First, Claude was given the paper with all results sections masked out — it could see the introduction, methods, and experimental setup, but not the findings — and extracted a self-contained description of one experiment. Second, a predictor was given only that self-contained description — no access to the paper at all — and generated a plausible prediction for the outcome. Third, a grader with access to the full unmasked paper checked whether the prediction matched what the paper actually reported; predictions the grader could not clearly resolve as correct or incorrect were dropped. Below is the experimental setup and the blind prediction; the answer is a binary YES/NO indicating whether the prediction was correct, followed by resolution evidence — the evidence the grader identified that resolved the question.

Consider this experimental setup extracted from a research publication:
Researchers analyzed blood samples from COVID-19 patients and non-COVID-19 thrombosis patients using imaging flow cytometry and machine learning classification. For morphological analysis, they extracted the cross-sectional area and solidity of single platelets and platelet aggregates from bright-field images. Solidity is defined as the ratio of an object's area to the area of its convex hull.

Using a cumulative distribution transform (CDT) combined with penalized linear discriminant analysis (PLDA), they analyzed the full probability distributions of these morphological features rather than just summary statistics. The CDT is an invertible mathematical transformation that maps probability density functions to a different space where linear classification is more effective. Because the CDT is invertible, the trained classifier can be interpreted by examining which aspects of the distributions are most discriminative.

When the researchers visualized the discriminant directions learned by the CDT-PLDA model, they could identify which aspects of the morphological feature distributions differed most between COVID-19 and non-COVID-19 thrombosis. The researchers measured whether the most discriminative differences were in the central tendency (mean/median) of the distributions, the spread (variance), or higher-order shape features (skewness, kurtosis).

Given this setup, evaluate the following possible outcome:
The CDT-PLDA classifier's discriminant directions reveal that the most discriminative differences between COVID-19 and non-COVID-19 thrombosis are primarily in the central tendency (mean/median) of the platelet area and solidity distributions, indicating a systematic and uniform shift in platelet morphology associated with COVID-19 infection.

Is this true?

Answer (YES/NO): NO